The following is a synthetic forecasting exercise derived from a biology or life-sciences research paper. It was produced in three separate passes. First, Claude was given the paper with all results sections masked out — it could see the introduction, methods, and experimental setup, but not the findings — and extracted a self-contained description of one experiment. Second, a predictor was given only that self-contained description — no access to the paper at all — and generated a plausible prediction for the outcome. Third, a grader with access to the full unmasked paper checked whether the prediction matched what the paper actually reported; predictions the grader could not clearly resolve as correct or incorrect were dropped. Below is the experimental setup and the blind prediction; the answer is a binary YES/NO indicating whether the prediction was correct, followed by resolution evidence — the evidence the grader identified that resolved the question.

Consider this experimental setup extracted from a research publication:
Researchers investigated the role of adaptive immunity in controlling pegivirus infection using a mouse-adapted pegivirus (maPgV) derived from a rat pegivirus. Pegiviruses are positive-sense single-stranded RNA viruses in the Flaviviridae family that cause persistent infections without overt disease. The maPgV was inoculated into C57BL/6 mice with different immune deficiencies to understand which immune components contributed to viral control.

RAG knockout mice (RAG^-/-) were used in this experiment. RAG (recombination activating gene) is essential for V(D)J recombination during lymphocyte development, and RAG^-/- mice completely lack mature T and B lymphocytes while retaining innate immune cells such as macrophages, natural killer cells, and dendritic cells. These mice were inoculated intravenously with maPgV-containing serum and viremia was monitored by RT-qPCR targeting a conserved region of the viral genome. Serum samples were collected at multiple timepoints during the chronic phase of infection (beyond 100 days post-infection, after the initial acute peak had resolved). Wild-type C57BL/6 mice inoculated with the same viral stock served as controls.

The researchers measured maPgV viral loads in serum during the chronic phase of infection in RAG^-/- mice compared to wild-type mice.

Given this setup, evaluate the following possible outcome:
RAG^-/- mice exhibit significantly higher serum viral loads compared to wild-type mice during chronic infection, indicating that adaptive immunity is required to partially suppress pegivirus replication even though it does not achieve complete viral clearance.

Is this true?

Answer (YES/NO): YES